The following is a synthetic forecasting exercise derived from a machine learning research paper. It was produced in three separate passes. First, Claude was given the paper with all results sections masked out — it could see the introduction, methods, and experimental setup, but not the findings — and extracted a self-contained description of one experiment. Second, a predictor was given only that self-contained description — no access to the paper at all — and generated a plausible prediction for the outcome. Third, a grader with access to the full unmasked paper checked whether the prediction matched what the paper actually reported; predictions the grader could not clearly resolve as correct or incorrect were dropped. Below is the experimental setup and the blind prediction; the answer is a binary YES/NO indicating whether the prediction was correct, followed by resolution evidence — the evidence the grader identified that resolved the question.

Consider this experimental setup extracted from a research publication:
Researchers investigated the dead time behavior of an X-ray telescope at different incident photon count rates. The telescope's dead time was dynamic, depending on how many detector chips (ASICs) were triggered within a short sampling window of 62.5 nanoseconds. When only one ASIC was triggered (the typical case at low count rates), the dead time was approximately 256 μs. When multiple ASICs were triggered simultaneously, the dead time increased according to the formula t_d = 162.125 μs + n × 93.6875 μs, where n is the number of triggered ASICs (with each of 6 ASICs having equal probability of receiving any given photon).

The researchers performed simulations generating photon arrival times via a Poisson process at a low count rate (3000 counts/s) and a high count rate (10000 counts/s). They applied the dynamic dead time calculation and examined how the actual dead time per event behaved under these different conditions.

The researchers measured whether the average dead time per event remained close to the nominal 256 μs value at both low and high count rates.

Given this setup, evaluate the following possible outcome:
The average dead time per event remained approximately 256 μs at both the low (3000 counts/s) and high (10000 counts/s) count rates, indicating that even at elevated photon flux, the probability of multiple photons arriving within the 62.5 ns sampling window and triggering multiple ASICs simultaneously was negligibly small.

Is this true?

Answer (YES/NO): NO